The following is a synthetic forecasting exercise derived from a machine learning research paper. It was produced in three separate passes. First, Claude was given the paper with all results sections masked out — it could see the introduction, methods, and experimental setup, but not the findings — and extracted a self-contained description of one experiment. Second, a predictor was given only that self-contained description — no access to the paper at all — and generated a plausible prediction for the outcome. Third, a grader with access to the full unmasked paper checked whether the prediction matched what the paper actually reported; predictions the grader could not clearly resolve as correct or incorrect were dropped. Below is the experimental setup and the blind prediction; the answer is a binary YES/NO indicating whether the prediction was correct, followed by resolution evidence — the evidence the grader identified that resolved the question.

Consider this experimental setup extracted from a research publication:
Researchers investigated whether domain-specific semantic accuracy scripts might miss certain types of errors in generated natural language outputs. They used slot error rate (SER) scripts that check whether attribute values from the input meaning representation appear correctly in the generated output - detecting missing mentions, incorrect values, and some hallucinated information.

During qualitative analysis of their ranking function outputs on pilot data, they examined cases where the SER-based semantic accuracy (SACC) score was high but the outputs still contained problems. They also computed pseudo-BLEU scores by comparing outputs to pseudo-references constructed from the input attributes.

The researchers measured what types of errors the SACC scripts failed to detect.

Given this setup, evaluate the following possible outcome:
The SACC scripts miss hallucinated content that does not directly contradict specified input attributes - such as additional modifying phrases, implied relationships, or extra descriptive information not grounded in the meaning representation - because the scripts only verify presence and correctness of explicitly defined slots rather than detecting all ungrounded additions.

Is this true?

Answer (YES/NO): YES